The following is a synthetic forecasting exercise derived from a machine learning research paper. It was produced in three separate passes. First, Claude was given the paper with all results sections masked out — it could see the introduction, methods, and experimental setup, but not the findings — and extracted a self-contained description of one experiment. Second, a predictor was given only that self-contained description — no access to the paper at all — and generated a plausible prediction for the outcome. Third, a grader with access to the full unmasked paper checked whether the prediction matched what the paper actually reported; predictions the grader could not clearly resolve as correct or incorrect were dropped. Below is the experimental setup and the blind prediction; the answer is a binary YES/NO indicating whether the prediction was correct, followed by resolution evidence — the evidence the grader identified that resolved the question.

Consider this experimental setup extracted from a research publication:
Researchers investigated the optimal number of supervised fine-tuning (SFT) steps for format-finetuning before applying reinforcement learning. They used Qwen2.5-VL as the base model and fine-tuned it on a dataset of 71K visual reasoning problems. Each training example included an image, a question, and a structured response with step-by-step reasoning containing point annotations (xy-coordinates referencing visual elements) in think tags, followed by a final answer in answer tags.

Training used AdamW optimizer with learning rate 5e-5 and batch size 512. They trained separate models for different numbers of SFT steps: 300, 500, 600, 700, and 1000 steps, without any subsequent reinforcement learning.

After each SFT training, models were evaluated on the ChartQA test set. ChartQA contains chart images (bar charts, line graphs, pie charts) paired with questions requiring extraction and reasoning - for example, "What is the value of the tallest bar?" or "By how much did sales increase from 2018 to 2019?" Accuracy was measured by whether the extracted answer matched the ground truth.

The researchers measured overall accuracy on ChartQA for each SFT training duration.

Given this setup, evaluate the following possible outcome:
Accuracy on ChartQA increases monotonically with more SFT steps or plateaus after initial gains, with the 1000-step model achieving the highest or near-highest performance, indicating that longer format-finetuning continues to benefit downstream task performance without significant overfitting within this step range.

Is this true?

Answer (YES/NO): NO